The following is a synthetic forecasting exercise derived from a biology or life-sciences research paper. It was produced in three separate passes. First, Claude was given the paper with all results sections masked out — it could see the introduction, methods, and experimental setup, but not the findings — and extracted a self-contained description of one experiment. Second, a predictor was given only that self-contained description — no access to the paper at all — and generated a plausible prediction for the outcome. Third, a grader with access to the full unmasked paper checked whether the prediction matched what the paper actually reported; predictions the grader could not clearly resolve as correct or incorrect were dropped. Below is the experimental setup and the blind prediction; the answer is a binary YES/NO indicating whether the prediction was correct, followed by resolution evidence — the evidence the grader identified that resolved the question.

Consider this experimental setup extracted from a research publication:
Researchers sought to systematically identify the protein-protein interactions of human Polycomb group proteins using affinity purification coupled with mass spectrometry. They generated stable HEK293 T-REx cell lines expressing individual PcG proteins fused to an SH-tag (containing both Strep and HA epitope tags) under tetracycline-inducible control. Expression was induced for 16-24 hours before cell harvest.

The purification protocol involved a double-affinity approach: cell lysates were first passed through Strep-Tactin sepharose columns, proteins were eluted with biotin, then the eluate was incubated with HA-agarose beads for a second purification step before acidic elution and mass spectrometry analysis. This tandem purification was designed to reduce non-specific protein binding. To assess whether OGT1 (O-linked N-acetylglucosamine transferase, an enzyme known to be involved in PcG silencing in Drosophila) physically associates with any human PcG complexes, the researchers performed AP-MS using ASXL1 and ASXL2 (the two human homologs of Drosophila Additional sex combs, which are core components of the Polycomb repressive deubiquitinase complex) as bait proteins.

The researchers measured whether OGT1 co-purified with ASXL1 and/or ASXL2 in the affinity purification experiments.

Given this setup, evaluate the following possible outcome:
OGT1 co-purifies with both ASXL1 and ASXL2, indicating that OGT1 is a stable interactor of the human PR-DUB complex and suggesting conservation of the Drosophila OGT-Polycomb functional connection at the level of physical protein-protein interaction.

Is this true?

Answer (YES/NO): YES